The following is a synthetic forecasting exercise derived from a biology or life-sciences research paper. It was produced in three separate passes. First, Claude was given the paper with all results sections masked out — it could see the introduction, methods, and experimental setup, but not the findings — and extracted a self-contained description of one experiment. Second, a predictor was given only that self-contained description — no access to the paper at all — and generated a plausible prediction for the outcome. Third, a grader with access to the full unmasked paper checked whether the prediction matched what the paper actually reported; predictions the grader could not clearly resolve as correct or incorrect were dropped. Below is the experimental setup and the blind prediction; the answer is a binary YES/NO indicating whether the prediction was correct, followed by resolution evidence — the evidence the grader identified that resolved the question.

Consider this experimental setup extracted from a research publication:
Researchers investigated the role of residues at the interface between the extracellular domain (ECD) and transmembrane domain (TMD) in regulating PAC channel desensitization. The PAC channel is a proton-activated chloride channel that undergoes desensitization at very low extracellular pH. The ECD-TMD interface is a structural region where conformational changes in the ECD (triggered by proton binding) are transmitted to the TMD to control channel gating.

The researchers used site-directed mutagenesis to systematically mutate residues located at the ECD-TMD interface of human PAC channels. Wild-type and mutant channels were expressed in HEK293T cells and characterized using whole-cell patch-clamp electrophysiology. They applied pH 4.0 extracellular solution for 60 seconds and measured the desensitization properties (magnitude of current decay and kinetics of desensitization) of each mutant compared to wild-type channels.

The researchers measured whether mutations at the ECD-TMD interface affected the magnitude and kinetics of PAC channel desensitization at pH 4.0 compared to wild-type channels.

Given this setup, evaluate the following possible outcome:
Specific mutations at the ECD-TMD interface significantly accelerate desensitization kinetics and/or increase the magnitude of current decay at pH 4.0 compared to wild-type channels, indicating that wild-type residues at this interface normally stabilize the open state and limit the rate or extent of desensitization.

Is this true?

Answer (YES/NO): YES